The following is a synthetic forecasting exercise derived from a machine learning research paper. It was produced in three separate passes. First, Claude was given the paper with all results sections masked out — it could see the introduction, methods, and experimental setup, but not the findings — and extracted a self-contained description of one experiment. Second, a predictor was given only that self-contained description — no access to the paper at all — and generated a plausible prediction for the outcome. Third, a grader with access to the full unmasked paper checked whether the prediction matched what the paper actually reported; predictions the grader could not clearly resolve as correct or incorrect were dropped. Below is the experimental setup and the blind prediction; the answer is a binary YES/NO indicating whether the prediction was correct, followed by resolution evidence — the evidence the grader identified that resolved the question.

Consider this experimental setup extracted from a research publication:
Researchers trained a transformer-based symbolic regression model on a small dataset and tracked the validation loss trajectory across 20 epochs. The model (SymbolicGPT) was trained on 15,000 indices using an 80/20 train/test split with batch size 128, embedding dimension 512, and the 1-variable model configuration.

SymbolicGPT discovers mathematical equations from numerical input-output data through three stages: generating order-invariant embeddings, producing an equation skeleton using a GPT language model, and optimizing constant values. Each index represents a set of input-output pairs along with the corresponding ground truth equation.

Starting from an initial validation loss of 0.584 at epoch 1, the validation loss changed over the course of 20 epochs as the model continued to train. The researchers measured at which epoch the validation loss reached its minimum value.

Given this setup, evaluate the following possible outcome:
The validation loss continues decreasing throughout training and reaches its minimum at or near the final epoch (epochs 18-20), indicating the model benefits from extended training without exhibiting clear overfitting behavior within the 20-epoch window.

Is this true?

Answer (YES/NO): NO